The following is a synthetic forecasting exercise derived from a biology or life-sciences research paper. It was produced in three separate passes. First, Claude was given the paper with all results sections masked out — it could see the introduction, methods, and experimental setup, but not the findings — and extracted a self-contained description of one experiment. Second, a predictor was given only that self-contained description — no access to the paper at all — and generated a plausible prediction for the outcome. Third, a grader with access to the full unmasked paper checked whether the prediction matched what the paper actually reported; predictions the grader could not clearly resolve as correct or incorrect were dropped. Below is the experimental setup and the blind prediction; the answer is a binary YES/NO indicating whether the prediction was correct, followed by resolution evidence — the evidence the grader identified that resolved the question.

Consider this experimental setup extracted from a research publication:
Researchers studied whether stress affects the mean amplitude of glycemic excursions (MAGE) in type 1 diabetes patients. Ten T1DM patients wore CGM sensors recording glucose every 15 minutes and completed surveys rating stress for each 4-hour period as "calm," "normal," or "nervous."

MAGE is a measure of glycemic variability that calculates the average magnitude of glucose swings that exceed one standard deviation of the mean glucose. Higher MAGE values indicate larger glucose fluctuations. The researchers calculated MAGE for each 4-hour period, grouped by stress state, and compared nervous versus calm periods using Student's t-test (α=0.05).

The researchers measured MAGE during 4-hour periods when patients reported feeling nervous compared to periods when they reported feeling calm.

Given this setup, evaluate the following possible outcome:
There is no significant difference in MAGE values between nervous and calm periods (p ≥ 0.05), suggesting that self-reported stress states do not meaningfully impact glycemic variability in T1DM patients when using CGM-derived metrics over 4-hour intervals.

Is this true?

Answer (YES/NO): NO